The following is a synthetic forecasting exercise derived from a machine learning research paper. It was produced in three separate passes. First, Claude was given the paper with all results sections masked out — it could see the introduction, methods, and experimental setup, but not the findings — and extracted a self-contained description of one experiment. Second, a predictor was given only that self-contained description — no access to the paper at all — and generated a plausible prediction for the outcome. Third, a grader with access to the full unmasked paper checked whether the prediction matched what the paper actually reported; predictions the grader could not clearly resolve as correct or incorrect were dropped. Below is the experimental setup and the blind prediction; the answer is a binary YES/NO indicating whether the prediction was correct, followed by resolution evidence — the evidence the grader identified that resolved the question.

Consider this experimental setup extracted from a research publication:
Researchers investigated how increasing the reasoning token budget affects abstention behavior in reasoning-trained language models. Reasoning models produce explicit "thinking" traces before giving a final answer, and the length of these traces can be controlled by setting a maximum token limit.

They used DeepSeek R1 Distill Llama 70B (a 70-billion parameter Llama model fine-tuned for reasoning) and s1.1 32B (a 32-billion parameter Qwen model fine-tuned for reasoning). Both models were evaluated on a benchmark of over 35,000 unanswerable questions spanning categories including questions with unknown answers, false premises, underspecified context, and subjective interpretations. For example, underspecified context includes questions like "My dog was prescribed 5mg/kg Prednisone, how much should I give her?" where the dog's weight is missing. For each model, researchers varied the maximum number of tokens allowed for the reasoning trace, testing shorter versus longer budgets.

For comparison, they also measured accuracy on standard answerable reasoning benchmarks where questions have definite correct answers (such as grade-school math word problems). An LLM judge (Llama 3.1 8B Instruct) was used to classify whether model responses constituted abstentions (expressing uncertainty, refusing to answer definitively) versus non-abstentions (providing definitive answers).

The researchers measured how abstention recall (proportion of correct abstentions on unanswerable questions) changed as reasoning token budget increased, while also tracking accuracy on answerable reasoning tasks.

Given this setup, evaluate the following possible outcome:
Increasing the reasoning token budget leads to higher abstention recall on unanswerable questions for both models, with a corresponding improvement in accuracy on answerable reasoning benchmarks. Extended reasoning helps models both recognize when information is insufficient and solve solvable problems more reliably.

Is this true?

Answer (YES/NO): NO